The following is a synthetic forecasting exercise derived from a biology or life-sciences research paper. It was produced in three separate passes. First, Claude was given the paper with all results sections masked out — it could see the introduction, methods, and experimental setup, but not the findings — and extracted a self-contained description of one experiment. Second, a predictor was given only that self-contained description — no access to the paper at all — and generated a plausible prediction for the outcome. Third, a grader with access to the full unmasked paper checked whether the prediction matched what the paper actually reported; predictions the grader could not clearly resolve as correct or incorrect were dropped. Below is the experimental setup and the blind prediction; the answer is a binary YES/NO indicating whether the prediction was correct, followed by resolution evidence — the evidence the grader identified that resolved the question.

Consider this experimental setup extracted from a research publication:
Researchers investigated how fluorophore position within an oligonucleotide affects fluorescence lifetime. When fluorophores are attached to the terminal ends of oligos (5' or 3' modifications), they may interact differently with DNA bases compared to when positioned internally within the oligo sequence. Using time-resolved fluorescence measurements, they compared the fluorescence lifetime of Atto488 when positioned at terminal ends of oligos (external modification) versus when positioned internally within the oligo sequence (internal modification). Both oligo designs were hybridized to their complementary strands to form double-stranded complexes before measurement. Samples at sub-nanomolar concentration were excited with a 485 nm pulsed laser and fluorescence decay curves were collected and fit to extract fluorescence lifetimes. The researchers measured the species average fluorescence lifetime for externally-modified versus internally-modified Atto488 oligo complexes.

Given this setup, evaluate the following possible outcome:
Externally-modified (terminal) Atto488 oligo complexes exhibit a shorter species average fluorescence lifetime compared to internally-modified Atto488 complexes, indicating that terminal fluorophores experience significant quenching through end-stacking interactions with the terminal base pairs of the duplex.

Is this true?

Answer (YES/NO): YES